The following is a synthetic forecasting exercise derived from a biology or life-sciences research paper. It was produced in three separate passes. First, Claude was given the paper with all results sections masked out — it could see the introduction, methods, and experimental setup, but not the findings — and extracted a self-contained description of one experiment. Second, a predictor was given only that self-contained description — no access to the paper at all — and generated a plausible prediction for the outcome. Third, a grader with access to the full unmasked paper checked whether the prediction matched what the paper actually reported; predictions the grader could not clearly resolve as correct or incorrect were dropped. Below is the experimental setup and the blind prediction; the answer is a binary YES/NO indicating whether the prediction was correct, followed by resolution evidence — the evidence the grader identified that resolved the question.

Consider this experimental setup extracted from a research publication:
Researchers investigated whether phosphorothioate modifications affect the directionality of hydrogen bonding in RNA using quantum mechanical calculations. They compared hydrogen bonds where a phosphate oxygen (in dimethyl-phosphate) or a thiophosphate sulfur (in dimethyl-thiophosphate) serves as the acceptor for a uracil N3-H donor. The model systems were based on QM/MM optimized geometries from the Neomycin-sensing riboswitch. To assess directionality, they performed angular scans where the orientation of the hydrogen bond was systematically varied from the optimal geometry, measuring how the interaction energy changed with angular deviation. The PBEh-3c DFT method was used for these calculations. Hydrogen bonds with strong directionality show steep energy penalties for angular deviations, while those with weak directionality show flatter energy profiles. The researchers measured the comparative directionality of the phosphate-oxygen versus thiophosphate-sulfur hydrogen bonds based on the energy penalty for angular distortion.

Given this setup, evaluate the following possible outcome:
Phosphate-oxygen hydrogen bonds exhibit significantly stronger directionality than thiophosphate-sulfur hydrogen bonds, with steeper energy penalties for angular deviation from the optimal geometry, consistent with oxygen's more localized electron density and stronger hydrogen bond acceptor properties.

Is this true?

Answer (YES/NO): YES